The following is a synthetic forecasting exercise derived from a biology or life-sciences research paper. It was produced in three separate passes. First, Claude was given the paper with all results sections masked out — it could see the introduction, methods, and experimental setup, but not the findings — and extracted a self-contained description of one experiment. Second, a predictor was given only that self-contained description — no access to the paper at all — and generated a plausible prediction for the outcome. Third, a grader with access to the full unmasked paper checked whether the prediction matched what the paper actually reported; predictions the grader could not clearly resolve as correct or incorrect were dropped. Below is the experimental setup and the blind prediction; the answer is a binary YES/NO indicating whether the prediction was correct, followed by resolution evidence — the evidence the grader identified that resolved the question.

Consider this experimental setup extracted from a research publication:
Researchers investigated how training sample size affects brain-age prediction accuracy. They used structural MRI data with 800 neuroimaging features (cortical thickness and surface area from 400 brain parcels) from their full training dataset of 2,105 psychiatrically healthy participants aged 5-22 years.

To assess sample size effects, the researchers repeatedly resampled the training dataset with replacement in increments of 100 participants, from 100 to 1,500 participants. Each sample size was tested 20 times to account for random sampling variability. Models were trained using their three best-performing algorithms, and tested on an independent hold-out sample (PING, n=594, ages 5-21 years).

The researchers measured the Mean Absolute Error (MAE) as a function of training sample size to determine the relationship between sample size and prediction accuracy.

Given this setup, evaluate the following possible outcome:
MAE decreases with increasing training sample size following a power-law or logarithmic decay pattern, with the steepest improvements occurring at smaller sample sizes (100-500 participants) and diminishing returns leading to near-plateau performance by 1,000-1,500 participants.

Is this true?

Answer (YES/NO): NO